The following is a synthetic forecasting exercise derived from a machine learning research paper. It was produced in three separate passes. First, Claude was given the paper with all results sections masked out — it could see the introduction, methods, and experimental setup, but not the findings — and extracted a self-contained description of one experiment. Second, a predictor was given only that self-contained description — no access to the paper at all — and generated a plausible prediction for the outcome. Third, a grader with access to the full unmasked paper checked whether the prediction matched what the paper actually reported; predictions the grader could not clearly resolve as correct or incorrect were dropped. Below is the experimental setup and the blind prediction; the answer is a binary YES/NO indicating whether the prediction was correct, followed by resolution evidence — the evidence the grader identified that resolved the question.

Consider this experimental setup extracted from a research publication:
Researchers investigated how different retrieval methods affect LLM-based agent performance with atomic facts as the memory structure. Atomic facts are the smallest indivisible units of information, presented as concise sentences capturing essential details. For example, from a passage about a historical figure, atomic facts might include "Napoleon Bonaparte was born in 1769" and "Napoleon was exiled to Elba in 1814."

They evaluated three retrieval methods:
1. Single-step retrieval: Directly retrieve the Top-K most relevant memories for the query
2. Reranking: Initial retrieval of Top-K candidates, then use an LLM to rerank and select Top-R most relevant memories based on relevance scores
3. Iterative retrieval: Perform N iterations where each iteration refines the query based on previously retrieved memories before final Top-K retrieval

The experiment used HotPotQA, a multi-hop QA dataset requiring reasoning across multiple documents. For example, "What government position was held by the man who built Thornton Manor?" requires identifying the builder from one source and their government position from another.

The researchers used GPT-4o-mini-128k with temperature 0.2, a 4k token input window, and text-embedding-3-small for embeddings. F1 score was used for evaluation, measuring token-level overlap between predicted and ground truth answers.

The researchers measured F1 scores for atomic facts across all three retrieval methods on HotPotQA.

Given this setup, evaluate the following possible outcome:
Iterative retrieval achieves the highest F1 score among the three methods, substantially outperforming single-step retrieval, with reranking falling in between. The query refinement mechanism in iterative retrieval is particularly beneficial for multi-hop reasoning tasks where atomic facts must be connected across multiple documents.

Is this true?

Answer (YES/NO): YES